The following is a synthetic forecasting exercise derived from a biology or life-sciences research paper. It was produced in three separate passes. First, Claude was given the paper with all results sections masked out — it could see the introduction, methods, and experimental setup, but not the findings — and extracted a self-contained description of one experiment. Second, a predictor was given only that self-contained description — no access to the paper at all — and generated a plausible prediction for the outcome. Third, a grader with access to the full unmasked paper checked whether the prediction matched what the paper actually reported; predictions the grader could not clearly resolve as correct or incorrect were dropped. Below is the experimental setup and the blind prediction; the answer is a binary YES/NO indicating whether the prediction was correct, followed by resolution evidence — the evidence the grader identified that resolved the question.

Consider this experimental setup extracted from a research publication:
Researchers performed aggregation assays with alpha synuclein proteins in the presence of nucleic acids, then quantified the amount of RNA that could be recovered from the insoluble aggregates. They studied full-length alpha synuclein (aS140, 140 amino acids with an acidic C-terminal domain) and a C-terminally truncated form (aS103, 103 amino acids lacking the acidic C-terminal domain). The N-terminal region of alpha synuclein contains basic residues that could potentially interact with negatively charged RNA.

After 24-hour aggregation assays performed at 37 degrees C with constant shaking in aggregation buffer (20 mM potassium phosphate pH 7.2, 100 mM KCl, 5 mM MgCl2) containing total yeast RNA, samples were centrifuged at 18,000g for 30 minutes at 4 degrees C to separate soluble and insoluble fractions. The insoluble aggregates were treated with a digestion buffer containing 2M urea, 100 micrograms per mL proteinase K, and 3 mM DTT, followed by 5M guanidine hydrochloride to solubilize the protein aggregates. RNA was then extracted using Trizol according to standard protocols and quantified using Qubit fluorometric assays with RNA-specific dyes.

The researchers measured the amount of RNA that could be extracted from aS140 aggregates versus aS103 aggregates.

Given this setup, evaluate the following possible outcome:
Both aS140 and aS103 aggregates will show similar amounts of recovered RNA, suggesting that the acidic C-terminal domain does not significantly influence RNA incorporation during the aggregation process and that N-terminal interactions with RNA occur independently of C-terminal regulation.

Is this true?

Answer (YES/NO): NO